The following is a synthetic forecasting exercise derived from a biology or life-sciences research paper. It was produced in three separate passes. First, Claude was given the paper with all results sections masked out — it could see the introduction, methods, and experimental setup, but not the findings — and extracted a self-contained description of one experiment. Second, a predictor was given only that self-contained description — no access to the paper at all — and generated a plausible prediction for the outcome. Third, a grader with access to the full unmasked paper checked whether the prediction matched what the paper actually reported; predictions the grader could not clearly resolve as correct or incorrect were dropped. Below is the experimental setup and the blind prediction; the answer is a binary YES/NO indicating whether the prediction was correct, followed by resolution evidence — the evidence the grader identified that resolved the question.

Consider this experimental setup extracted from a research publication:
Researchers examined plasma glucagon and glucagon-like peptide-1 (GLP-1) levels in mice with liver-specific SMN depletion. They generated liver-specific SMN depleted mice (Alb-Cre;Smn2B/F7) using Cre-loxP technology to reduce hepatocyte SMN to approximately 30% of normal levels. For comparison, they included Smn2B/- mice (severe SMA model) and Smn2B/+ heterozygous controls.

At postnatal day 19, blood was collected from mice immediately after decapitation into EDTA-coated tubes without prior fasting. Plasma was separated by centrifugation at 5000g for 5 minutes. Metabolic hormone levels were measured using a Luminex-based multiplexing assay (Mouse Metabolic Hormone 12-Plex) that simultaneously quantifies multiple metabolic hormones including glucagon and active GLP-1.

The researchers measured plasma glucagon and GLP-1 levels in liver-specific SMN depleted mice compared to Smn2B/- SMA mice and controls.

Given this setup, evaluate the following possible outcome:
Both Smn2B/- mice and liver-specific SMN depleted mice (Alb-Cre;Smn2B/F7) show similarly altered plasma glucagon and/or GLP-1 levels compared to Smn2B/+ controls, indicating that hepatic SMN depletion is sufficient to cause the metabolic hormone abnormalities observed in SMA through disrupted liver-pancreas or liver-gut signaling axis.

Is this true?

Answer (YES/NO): YES